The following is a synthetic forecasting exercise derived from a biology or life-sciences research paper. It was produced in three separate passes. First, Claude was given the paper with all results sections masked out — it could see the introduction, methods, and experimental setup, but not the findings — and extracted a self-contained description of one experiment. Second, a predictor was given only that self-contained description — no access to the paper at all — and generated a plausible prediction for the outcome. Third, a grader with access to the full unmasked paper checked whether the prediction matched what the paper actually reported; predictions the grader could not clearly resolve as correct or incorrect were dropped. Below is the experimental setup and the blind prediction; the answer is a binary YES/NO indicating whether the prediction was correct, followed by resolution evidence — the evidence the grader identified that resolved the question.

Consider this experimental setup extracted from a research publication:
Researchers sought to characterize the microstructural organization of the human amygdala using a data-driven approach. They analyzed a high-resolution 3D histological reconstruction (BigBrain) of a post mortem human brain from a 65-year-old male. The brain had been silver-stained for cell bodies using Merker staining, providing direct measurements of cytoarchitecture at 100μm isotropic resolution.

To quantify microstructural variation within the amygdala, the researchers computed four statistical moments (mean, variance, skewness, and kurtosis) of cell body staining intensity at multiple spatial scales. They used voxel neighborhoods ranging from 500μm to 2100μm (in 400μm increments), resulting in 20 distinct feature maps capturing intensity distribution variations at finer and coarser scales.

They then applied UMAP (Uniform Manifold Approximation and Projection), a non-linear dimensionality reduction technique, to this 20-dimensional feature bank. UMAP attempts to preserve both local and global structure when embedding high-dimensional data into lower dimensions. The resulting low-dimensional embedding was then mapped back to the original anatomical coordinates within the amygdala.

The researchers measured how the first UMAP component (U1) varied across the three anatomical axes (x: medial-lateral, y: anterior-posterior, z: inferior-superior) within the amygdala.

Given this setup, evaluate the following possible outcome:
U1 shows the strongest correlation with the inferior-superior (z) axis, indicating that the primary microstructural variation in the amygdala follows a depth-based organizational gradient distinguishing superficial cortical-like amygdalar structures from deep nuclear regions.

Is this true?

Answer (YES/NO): YES